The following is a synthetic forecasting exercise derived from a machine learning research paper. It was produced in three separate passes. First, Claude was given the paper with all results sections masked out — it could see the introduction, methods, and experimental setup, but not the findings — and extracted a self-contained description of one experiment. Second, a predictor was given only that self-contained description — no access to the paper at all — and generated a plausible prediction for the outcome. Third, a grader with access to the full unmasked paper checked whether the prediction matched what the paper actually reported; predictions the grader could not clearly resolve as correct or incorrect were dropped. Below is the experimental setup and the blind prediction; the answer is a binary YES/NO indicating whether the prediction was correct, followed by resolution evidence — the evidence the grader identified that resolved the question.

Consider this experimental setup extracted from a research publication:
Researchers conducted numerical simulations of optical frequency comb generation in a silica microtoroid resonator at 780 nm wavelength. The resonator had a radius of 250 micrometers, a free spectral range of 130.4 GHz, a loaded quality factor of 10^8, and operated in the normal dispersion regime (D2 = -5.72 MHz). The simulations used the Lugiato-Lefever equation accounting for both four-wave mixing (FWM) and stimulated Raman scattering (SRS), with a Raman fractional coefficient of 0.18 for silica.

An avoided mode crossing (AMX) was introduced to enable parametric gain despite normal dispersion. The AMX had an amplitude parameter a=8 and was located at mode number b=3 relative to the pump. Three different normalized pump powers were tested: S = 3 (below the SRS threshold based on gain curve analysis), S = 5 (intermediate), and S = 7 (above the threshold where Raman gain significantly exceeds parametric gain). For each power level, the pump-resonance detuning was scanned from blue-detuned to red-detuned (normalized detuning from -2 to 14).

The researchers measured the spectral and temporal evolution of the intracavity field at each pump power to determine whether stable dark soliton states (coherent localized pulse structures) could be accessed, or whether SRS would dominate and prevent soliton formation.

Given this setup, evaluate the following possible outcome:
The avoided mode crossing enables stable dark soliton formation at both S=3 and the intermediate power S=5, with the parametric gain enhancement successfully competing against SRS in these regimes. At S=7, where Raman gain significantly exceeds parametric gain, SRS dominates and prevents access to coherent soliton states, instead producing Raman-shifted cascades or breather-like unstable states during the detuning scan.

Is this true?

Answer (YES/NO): YES